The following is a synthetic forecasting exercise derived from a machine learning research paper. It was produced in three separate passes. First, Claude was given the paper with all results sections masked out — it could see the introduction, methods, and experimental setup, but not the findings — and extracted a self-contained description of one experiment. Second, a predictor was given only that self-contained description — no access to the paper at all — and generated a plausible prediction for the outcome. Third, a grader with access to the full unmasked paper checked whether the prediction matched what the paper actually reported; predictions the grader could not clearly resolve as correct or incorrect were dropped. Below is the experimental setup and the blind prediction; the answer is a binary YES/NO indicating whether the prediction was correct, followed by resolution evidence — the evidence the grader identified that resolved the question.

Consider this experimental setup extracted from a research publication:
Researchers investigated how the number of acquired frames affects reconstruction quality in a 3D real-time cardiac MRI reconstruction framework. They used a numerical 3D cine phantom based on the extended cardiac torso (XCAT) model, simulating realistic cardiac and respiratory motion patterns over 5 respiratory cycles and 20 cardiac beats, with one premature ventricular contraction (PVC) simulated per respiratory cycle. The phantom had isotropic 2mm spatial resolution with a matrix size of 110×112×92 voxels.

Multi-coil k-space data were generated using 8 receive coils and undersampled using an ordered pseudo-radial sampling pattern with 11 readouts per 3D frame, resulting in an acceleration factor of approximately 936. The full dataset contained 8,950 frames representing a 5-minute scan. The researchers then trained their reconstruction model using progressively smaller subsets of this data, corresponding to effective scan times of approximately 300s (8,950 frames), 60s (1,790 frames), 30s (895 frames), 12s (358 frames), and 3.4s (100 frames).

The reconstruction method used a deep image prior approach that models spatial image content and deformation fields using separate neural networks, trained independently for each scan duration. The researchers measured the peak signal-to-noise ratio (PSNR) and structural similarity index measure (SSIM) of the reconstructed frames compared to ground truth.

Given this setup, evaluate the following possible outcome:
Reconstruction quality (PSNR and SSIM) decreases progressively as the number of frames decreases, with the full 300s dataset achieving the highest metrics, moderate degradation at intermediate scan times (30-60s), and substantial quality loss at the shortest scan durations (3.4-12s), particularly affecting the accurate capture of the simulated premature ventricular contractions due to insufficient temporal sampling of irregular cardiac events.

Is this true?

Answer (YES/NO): NO